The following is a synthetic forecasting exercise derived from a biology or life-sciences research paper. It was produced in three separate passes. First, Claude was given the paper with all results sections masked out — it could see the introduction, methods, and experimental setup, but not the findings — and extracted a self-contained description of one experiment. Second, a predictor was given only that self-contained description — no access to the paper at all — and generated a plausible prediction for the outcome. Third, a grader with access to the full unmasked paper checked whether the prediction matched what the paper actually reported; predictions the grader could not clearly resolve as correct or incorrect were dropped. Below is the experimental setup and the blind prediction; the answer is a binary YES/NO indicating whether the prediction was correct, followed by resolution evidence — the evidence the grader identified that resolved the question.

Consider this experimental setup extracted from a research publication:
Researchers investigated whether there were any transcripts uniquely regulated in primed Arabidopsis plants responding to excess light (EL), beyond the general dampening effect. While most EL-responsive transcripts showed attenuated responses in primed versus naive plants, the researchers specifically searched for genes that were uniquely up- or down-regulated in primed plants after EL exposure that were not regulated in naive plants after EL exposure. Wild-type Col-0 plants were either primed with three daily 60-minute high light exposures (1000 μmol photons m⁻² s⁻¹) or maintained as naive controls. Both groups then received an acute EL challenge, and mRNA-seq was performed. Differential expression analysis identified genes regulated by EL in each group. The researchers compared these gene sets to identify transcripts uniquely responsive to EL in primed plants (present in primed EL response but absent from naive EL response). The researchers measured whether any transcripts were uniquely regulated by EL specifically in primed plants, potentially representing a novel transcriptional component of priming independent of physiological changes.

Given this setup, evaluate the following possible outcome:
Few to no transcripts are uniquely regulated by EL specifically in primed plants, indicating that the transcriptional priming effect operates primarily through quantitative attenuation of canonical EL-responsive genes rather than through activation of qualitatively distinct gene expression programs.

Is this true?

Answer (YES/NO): NO